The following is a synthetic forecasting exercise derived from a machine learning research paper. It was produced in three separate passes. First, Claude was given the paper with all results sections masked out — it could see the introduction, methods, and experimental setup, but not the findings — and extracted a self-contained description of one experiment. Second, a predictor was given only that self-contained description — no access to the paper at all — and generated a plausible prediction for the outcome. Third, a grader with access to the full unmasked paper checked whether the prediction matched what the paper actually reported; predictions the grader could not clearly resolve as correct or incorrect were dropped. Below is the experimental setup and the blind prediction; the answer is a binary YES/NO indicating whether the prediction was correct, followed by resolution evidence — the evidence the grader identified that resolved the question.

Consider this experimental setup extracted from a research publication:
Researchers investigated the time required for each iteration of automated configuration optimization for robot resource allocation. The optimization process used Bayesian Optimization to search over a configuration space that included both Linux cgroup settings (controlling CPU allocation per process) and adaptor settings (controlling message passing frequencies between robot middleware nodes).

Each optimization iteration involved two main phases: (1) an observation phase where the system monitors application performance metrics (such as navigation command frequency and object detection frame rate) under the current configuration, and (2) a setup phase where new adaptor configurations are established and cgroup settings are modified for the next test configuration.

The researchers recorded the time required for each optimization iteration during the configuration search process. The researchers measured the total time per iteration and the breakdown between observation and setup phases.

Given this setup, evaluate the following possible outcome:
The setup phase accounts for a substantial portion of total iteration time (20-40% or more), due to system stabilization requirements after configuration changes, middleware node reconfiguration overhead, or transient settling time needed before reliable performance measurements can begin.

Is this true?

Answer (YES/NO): YES